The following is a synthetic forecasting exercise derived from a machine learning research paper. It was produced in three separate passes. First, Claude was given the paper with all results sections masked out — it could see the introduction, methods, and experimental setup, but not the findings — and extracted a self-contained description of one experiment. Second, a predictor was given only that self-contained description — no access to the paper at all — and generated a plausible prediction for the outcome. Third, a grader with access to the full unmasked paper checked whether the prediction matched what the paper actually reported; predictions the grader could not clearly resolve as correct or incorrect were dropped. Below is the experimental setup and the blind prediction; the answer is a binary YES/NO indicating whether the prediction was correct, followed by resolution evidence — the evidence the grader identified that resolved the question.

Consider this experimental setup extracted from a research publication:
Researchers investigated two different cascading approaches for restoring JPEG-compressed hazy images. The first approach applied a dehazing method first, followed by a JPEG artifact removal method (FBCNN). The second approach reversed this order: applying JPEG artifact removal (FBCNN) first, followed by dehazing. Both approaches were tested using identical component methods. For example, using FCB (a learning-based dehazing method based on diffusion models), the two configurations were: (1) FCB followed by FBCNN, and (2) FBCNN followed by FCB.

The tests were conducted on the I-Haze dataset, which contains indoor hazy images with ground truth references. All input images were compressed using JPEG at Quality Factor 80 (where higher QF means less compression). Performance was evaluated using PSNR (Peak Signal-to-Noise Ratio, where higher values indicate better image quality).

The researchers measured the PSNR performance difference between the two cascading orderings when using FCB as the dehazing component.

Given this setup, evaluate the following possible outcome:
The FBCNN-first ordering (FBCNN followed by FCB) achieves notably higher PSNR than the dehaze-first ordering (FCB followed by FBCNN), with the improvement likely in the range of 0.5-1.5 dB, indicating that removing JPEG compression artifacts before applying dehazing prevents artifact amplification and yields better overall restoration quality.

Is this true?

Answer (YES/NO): YES